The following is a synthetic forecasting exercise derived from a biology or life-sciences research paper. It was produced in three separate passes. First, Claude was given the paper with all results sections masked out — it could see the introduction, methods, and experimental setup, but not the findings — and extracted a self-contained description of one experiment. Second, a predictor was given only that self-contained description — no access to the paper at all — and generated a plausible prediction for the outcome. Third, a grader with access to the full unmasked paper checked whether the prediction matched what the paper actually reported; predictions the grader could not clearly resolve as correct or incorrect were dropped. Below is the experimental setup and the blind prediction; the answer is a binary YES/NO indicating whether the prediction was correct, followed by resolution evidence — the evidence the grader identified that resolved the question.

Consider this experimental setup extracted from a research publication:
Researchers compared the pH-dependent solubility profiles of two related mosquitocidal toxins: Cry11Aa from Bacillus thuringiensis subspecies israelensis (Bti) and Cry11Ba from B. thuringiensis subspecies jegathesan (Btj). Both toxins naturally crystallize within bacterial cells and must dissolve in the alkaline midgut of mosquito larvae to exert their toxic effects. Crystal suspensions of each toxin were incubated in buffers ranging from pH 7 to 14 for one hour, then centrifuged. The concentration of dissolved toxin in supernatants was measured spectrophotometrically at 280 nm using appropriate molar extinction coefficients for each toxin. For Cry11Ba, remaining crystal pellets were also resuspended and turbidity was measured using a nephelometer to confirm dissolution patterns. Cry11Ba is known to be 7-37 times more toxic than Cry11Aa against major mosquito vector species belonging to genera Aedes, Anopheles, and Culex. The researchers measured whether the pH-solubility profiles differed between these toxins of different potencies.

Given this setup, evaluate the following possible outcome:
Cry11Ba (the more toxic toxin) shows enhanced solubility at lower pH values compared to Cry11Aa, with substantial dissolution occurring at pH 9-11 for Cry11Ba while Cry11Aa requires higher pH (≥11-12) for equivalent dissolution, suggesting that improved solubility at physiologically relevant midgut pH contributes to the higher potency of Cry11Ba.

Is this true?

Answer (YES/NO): NO